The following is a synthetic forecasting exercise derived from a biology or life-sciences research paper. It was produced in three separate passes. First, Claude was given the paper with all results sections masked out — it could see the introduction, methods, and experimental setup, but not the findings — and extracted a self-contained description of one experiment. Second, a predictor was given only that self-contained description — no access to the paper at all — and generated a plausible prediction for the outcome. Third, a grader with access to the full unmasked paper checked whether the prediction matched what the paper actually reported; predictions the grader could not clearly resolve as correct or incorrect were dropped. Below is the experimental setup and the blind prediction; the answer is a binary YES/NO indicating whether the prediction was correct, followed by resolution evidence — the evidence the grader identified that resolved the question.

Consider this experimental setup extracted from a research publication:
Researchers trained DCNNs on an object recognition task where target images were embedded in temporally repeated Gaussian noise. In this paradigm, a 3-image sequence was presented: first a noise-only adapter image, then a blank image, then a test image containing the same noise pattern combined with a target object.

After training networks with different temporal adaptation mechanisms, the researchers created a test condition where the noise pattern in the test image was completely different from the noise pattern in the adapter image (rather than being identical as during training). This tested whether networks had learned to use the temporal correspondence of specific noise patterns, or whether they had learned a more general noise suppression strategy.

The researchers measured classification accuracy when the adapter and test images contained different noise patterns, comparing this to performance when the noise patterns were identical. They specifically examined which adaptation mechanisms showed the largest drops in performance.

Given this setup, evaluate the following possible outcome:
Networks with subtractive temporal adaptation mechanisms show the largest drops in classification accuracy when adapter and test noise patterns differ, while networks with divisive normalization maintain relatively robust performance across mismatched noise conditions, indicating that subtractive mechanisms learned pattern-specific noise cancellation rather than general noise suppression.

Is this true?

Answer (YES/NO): YES